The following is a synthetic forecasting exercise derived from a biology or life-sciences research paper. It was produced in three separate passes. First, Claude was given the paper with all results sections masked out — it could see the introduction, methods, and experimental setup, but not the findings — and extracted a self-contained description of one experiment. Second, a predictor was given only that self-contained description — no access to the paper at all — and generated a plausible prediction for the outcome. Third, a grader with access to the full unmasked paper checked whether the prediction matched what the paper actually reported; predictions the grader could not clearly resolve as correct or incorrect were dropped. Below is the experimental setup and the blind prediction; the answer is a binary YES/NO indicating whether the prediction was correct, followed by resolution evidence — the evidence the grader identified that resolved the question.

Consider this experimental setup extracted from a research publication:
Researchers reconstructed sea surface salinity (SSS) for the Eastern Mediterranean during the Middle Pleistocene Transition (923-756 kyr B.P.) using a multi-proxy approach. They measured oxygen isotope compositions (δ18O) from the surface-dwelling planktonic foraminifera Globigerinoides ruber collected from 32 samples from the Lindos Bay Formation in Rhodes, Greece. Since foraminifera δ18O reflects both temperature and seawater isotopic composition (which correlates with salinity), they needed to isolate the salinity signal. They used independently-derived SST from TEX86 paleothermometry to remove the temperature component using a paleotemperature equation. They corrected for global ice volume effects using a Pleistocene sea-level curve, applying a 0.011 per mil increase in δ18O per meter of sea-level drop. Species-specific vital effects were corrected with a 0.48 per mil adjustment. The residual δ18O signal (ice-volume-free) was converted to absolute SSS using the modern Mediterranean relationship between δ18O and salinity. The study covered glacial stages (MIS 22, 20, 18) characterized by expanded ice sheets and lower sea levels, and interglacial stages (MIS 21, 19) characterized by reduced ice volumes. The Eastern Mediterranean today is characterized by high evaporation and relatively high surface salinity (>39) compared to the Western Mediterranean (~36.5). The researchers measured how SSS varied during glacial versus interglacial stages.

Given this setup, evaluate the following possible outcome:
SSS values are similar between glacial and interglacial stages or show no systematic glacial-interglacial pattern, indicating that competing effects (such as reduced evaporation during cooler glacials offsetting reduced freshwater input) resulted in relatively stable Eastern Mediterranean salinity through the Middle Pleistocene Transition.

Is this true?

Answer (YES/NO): NO